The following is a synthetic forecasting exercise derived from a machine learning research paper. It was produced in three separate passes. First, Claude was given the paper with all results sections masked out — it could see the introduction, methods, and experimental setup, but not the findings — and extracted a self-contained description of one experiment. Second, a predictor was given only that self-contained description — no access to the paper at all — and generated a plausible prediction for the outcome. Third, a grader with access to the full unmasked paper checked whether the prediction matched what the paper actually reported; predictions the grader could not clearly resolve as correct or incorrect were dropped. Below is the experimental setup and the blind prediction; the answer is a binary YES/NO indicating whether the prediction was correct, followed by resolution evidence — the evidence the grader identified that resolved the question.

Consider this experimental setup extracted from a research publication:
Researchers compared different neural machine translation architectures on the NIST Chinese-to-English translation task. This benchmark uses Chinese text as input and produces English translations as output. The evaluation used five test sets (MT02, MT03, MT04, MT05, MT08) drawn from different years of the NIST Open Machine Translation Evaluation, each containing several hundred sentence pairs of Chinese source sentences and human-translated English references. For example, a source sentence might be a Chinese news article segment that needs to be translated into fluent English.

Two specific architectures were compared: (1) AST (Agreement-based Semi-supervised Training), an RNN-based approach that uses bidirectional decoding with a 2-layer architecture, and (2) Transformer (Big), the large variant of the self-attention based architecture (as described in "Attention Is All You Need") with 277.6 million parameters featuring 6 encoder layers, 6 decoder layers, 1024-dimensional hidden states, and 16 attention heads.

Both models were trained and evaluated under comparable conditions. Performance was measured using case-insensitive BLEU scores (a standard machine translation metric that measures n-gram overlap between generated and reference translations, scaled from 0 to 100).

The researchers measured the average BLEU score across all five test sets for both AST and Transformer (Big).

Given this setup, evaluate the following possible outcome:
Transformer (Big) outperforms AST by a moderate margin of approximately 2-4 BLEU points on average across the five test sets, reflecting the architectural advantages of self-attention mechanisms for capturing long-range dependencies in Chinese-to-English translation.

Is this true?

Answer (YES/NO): NO